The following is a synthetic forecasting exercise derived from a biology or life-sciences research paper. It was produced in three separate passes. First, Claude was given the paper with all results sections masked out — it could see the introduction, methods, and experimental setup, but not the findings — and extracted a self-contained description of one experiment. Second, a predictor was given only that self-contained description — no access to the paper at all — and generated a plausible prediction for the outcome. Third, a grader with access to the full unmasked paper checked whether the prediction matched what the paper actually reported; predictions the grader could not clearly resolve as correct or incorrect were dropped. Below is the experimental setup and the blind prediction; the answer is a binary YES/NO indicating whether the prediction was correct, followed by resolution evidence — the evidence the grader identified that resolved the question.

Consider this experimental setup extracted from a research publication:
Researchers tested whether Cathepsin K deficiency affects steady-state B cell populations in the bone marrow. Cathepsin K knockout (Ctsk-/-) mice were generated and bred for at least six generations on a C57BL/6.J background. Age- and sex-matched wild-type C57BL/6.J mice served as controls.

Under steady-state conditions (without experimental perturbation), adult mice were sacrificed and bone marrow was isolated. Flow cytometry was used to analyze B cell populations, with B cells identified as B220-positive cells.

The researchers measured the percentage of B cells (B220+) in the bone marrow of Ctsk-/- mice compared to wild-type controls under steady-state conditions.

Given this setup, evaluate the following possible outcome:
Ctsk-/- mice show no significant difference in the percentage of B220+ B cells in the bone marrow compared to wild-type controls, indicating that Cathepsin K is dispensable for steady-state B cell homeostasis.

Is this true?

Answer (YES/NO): YES